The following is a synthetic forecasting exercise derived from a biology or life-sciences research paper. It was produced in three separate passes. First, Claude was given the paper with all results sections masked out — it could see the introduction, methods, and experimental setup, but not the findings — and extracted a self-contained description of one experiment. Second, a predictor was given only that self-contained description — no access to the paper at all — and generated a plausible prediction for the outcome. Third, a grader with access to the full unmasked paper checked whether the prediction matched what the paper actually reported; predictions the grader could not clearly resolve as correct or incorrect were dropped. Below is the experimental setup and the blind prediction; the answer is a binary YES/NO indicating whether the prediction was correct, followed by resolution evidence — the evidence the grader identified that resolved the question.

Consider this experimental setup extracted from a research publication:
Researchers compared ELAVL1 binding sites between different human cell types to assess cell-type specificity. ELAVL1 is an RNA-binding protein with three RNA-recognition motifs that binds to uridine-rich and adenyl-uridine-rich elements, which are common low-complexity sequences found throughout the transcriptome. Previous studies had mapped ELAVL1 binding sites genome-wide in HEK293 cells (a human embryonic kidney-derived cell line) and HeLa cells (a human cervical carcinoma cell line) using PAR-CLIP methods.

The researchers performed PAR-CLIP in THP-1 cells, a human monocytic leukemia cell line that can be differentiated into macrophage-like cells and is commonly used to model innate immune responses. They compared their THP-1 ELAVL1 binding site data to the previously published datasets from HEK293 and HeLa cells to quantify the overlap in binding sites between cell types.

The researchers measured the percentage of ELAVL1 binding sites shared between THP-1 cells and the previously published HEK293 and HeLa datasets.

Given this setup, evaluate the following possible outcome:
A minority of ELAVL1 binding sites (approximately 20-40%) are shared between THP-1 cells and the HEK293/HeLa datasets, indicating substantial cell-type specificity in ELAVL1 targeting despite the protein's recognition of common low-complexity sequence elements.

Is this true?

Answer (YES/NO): YES